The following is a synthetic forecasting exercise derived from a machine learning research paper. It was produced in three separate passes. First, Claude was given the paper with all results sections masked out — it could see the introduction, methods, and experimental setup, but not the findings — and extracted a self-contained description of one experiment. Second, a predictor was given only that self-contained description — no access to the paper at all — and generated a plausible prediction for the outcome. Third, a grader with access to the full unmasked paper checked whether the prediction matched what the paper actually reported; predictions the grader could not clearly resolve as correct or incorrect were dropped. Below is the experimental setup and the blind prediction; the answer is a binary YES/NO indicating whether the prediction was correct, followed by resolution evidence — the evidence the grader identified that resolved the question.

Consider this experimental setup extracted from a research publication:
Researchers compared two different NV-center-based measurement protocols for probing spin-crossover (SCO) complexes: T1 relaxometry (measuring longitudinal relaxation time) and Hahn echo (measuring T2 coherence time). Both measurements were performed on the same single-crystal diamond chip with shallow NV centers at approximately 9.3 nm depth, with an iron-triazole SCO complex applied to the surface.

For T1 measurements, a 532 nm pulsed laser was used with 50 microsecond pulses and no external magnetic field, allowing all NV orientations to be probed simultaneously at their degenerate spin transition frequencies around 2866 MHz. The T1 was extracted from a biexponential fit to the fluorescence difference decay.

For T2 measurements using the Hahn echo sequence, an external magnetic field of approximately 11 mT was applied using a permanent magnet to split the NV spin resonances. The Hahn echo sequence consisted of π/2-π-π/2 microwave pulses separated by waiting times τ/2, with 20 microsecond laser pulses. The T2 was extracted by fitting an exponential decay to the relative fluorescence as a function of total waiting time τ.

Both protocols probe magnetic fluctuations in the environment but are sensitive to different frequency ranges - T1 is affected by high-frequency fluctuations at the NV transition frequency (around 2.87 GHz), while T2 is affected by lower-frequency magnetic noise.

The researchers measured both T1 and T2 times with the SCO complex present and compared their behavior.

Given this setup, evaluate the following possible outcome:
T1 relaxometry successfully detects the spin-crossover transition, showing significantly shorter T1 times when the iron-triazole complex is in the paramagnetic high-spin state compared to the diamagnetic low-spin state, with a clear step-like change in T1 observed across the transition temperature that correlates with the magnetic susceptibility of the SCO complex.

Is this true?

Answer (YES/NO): NO